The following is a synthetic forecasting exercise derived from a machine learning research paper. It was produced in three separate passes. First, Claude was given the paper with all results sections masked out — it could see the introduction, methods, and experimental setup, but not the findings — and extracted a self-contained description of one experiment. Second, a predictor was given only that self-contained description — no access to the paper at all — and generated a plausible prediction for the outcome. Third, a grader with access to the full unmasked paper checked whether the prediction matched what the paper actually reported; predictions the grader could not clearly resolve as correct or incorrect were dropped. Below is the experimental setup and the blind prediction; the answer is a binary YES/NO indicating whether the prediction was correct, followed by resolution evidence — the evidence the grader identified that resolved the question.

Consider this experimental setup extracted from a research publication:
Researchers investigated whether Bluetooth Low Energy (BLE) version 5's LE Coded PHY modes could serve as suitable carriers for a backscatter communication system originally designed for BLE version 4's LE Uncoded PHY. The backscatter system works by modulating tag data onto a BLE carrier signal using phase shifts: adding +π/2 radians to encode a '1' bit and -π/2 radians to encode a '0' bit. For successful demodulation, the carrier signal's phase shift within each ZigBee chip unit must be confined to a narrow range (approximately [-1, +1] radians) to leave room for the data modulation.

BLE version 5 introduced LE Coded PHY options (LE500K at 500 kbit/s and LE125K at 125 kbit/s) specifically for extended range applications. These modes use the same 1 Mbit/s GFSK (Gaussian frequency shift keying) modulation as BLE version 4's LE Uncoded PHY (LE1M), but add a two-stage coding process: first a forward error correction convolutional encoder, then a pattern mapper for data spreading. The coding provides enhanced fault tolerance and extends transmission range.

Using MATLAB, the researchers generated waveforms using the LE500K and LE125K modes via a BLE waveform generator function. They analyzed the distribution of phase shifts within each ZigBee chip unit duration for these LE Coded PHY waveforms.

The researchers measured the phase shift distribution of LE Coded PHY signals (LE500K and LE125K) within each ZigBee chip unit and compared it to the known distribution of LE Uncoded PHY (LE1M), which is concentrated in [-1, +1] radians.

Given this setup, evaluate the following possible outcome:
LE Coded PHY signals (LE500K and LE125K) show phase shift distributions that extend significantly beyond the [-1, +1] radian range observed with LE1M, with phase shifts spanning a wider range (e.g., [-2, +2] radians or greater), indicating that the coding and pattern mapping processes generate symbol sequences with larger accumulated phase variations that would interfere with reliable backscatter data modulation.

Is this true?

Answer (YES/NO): NO